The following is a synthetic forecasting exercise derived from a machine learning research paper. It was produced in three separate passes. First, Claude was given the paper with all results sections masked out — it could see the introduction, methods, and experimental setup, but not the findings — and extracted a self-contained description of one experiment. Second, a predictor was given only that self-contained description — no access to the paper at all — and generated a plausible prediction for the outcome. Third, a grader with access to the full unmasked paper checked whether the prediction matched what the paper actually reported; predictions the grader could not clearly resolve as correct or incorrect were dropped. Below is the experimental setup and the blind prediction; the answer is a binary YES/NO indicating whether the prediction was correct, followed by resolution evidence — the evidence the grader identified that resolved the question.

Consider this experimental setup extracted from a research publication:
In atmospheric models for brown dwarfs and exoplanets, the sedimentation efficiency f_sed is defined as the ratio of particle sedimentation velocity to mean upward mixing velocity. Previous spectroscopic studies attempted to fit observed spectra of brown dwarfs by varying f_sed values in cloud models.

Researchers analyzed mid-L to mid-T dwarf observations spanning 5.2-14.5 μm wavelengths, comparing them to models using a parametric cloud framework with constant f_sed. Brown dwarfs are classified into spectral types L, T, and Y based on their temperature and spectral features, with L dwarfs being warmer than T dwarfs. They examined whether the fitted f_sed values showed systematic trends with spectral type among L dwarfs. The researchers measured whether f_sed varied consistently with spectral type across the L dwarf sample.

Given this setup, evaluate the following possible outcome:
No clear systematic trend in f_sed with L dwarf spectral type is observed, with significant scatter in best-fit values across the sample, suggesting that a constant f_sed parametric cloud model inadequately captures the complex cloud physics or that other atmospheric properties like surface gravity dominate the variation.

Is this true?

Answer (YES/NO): YES